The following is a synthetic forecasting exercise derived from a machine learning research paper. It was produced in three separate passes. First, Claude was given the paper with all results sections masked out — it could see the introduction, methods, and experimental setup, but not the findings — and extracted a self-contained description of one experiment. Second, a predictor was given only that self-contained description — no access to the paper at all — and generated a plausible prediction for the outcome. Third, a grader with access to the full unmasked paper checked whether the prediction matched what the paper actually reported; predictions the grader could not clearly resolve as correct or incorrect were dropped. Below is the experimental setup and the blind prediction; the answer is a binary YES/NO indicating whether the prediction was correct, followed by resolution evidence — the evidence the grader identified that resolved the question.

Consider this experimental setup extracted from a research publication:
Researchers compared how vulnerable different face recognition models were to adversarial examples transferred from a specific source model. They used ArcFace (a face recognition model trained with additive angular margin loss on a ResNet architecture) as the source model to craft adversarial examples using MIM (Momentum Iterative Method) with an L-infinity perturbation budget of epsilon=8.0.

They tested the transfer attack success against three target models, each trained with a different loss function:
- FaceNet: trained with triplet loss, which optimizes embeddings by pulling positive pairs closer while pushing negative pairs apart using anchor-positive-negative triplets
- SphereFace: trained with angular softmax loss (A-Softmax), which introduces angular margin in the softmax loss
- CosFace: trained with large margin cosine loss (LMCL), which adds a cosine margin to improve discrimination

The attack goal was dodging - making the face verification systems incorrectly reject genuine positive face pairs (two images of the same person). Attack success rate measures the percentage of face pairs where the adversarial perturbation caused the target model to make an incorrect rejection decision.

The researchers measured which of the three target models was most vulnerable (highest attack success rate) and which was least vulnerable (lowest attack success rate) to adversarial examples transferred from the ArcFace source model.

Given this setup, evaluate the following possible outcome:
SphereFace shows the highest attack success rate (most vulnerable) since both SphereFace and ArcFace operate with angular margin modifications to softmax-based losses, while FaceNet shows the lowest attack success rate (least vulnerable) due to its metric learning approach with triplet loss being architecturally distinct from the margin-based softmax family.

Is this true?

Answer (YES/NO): YES